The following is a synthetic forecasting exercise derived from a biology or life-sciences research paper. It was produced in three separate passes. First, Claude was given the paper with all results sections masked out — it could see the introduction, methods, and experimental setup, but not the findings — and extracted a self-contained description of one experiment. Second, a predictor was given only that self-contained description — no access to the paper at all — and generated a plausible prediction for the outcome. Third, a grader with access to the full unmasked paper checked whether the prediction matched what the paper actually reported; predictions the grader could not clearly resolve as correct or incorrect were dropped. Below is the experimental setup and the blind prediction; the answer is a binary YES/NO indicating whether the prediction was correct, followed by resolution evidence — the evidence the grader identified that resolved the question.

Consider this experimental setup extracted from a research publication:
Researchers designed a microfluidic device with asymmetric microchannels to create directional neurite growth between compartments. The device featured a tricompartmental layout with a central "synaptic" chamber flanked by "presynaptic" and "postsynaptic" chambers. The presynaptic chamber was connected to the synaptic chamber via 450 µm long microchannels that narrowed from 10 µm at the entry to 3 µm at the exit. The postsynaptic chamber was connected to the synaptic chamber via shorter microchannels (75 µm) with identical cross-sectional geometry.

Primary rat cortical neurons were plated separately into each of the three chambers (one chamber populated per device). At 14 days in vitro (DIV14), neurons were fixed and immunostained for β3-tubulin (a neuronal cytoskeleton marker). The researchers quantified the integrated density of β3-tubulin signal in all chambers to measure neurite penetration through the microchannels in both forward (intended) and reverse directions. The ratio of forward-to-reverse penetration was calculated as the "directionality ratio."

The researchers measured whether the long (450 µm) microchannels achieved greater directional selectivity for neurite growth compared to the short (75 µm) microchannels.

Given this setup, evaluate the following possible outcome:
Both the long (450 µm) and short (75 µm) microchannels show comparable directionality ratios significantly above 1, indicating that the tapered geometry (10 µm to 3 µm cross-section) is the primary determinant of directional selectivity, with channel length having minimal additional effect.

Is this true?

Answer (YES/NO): NO